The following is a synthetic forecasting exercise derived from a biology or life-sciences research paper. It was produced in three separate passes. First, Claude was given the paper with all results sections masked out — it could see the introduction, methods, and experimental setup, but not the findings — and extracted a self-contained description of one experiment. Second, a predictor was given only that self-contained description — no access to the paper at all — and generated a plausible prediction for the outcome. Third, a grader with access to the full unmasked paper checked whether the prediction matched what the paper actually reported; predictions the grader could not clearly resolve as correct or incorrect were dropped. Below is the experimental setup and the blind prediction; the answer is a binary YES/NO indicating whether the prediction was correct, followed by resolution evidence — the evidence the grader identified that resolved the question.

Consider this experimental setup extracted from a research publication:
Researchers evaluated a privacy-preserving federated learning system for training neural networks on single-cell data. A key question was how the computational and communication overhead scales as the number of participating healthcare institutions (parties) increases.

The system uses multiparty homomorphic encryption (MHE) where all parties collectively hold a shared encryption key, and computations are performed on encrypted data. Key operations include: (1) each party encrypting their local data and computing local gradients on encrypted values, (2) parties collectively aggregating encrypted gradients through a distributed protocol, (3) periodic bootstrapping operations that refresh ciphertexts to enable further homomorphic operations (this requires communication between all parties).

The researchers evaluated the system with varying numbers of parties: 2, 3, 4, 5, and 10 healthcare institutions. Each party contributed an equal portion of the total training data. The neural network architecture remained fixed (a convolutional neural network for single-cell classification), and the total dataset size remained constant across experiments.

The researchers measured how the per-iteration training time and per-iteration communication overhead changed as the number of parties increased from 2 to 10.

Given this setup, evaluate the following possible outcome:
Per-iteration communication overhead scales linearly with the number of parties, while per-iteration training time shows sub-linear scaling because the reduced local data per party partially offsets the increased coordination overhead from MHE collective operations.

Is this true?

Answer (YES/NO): NO